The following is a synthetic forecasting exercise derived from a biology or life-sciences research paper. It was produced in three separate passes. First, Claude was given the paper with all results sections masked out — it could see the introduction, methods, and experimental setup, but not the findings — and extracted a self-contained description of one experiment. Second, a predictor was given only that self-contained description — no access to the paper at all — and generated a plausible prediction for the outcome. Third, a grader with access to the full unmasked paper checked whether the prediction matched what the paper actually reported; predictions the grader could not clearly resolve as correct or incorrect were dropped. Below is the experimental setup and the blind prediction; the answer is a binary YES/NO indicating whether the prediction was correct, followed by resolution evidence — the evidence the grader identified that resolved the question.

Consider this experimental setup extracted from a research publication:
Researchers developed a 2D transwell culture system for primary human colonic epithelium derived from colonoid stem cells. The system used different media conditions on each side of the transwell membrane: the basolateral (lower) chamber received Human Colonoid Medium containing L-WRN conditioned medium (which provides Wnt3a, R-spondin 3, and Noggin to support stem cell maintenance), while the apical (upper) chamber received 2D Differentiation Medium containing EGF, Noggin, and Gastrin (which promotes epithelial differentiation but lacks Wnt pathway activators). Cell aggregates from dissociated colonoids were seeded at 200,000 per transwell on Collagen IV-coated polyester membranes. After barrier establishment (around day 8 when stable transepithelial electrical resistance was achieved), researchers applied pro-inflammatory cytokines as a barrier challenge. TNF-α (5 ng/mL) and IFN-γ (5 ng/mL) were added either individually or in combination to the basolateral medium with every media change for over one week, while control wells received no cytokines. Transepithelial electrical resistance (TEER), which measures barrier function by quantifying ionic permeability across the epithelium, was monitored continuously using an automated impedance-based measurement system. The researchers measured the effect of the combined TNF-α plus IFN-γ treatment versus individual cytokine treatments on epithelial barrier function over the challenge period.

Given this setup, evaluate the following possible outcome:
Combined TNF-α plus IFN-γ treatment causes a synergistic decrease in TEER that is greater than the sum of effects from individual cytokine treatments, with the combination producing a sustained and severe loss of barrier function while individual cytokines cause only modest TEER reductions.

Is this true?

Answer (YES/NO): NO